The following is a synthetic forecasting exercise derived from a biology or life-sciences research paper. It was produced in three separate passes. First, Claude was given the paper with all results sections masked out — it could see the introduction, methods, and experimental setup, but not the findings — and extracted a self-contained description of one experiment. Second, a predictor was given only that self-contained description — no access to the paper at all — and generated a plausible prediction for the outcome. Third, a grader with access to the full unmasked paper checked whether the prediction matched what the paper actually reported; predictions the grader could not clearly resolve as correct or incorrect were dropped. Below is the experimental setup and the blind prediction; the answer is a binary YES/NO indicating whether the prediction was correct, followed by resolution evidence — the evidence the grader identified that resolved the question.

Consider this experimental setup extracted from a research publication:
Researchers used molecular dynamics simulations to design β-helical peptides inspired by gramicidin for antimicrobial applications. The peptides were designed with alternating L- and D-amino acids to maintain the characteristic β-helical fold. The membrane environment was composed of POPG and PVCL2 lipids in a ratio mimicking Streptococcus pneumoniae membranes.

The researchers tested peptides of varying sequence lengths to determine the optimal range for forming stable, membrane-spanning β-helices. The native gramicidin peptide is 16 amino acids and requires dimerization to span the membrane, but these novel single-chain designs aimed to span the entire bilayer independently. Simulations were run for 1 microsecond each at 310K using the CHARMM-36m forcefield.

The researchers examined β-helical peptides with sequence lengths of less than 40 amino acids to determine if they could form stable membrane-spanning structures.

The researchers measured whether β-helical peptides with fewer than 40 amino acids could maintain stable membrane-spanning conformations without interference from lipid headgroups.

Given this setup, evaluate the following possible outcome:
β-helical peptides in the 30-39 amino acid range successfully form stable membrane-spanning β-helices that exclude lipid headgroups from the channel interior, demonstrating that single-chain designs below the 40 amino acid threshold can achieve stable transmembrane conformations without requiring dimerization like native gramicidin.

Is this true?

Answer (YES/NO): NO